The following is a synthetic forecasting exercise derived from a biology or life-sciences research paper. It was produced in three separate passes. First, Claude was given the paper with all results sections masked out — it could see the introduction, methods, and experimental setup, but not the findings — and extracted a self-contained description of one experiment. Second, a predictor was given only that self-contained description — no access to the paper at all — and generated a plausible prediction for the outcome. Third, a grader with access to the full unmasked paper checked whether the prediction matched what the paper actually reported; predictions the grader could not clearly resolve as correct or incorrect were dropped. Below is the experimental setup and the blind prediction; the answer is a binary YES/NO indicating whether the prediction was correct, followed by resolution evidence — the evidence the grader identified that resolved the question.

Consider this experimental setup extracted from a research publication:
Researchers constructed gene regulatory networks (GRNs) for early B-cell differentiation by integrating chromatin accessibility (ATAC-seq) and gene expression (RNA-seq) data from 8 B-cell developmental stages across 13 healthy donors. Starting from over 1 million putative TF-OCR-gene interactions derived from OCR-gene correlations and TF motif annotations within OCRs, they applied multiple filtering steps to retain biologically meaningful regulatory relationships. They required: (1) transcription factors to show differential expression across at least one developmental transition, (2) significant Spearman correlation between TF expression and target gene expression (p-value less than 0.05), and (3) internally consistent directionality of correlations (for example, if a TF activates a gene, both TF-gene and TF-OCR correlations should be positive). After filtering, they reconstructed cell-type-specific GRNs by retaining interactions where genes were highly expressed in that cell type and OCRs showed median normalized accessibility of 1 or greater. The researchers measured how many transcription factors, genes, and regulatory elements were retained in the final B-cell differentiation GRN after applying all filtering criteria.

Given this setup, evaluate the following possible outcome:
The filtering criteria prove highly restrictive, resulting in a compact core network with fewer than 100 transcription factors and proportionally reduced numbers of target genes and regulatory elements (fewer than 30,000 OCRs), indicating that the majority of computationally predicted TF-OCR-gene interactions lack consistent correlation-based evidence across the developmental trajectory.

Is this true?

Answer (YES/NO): NO